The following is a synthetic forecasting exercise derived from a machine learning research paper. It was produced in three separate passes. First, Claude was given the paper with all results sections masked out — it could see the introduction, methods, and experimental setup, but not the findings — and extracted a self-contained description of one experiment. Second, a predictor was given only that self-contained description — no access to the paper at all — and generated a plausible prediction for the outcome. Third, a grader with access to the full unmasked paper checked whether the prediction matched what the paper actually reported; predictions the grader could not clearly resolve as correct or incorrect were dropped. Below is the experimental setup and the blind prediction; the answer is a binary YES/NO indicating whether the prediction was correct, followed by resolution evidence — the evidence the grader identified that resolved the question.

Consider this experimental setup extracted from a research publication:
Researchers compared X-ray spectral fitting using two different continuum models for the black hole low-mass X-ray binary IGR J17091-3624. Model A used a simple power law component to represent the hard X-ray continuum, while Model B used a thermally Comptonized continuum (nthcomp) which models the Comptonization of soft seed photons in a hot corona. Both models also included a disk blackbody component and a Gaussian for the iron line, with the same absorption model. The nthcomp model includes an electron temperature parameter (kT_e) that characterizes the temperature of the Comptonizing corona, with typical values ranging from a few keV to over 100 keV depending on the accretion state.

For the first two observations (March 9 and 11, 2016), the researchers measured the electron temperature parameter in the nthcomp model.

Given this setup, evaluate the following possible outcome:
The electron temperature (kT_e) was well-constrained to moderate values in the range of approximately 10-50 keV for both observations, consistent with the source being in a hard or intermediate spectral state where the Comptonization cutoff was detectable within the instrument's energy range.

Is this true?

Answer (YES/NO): NO